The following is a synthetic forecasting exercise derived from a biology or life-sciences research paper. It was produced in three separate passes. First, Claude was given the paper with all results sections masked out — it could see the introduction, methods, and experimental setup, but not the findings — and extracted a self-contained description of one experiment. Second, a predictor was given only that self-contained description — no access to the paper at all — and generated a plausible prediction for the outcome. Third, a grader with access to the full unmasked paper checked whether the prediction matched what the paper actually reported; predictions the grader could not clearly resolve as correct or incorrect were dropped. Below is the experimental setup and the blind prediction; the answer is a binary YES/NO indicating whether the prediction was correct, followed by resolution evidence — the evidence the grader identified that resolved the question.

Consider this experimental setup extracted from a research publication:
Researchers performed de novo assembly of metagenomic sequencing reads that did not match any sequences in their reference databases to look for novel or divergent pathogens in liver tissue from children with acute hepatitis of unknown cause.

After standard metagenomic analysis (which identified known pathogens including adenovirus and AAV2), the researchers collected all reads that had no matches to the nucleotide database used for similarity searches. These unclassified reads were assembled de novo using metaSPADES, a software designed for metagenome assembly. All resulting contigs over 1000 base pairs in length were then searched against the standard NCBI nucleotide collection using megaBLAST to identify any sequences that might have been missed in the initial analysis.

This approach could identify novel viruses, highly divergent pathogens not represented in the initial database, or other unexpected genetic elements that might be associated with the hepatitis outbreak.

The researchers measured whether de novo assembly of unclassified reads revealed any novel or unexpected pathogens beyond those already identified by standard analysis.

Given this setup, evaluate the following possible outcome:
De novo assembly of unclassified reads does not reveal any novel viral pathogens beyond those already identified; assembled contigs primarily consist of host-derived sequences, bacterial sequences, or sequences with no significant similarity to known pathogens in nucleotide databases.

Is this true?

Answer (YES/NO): YES